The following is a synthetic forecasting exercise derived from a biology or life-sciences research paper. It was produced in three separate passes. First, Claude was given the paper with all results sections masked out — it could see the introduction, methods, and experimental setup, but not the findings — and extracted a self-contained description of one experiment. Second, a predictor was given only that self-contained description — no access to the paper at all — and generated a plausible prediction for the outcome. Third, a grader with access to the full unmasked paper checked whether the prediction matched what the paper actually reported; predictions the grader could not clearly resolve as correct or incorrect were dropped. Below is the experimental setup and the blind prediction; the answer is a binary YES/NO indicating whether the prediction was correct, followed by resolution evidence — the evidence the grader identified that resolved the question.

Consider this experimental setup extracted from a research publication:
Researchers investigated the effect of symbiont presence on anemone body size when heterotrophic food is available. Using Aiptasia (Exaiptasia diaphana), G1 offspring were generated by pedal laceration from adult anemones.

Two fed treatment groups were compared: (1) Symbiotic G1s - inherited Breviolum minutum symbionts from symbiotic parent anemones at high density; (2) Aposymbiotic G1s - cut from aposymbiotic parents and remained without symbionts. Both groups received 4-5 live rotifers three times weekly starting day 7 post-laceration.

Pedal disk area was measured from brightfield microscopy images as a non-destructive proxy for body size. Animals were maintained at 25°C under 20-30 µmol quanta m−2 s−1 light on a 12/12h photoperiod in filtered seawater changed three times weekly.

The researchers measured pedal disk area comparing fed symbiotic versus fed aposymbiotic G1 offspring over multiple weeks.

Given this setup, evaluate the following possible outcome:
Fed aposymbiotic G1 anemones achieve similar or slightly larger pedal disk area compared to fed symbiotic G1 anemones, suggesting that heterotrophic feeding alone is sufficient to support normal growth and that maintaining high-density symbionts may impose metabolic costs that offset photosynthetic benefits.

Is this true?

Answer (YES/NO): NO